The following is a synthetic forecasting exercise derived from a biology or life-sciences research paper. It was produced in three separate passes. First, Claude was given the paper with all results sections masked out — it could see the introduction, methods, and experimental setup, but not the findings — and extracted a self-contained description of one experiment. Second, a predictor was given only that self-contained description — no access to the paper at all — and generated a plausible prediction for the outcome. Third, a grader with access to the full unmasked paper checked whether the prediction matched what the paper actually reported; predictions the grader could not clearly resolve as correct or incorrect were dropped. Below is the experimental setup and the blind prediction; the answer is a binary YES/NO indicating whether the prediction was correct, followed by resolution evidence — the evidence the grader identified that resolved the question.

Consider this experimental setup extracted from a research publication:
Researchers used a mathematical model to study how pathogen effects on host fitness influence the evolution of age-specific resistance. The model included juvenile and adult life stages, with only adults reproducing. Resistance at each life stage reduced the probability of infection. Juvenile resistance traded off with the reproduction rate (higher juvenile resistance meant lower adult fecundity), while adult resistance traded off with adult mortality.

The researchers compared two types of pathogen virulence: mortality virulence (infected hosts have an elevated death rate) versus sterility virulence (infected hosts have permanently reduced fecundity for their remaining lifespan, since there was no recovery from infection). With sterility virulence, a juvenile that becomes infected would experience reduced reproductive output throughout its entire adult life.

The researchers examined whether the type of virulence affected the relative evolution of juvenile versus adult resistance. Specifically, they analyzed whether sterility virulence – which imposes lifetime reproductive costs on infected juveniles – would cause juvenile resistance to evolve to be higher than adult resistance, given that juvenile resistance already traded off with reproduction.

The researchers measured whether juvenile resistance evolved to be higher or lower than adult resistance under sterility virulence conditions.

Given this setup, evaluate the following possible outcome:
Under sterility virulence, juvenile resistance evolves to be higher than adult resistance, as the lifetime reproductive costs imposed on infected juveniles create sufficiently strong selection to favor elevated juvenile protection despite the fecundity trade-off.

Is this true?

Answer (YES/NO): NO